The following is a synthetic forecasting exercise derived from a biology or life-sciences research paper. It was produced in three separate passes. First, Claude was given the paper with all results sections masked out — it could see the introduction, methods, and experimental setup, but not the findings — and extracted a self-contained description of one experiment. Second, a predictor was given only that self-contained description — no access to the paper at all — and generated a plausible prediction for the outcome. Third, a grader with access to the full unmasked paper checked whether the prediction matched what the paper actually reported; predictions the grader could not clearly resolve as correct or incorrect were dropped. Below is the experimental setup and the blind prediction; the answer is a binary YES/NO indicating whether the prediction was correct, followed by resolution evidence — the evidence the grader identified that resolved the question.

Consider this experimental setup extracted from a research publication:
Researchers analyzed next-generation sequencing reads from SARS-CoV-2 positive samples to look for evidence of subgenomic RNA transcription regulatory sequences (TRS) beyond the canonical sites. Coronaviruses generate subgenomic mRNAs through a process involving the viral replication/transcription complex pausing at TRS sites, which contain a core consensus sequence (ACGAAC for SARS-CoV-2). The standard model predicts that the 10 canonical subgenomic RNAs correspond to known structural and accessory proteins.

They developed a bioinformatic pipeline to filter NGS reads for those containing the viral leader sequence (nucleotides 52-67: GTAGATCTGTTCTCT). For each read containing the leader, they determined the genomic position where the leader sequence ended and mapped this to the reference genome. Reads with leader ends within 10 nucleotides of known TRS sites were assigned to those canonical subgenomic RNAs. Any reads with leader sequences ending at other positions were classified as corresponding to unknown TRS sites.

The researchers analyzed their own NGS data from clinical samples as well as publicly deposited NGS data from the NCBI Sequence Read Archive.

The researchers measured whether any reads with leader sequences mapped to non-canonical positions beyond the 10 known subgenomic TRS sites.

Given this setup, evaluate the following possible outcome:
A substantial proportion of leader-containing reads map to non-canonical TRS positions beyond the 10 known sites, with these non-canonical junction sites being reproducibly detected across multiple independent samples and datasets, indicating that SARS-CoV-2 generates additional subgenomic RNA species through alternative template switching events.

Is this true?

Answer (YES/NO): NO